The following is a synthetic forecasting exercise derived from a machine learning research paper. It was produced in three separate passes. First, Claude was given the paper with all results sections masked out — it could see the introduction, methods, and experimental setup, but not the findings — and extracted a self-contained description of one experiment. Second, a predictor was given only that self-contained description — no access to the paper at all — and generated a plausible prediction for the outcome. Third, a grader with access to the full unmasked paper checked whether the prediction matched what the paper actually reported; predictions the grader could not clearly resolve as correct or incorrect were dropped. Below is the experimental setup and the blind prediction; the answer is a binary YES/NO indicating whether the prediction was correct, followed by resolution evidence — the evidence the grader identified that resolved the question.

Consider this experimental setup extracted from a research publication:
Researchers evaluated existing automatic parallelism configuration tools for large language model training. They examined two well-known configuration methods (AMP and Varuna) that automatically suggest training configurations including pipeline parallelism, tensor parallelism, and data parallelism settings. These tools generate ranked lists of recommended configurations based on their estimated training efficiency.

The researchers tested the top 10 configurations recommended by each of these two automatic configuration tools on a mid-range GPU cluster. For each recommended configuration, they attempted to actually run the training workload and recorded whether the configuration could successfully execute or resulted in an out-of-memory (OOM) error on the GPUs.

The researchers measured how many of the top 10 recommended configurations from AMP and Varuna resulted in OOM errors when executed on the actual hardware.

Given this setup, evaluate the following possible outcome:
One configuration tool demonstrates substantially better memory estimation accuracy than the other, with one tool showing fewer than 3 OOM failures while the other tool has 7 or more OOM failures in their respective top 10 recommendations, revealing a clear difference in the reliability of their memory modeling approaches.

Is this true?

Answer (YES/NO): NO